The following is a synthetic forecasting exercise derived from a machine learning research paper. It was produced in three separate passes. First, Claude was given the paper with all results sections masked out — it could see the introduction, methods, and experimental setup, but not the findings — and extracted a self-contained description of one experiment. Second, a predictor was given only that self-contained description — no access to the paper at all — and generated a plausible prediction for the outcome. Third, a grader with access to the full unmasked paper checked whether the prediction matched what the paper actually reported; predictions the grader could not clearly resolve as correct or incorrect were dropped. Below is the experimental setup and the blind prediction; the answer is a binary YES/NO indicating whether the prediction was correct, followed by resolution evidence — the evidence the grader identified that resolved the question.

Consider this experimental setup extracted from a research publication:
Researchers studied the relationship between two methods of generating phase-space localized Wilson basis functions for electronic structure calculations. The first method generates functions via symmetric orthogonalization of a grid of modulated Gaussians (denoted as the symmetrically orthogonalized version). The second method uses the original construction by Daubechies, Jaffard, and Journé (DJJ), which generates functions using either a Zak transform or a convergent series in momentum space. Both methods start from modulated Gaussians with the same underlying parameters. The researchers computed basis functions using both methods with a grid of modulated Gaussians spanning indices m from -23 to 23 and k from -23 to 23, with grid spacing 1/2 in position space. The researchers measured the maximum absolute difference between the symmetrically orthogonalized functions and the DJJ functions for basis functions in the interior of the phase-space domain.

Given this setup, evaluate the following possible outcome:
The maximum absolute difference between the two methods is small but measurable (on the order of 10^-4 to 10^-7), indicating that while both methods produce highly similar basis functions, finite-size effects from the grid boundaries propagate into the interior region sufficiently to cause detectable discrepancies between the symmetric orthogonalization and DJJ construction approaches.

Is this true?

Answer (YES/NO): NO